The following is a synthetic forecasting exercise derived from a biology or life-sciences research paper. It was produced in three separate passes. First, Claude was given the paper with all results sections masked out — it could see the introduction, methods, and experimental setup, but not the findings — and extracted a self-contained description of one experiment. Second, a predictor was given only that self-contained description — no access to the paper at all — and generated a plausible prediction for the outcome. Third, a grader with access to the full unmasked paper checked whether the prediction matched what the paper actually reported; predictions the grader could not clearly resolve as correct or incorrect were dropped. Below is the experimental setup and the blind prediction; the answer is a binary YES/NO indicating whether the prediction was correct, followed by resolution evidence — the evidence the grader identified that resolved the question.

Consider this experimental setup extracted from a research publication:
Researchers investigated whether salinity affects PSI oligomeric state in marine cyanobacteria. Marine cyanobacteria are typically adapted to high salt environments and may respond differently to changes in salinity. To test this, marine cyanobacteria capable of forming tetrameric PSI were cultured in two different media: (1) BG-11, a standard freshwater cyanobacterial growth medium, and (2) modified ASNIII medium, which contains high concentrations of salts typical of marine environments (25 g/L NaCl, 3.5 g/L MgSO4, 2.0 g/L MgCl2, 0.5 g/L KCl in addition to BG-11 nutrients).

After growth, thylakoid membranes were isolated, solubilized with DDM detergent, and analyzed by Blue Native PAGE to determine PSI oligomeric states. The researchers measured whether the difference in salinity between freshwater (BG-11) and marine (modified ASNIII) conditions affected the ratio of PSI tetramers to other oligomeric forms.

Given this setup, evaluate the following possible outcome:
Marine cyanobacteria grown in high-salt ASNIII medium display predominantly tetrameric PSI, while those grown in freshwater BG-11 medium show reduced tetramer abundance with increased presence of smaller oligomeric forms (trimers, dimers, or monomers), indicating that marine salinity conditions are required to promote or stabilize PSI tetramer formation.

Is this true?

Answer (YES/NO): NO